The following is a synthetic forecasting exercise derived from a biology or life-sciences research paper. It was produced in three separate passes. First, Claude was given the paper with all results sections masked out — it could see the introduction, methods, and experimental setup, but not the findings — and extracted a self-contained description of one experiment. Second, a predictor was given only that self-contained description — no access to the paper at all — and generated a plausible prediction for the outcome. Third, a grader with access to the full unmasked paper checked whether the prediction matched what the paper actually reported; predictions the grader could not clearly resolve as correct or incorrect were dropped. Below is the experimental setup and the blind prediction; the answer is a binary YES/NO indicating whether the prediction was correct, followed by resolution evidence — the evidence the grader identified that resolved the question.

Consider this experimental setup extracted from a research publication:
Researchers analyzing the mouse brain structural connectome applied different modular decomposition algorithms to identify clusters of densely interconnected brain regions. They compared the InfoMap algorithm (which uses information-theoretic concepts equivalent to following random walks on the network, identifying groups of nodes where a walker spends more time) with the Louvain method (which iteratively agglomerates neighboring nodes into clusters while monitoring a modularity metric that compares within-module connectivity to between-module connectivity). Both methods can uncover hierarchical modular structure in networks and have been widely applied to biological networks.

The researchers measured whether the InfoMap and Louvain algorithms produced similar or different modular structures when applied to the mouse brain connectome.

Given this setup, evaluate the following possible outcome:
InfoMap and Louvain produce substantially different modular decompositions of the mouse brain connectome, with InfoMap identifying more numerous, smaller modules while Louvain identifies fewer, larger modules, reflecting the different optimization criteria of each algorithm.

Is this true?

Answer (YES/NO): NO